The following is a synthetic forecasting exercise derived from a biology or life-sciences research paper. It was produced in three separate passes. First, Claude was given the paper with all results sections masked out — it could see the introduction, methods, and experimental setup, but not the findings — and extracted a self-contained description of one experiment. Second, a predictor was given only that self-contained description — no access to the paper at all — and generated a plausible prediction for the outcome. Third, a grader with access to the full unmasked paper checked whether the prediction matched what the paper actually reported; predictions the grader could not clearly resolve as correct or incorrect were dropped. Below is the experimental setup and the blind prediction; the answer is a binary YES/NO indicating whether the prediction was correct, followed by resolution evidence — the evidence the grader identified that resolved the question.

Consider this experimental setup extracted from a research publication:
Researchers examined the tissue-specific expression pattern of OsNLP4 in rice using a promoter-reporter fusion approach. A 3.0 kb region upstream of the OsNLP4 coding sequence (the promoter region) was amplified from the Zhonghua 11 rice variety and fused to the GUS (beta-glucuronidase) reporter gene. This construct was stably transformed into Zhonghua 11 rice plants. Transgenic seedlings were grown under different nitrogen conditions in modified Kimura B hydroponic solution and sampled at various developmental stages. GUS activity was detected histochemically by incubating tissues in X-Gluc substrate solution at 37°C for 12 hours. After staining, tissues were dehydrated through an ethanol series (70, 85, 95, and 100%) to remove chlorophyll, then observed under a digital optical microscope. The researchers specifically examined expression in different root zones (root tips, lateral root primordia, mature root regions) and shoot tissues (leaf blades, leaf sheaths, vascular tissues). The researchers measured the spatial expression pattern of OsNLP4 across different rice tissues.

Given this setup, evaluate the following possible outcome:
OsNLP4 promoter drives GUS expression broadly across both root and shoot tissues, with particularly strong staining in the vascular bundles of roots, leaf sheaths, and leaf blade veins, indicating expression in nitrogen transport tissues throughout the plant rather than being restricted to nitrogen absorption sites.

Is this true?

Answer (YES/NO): YES